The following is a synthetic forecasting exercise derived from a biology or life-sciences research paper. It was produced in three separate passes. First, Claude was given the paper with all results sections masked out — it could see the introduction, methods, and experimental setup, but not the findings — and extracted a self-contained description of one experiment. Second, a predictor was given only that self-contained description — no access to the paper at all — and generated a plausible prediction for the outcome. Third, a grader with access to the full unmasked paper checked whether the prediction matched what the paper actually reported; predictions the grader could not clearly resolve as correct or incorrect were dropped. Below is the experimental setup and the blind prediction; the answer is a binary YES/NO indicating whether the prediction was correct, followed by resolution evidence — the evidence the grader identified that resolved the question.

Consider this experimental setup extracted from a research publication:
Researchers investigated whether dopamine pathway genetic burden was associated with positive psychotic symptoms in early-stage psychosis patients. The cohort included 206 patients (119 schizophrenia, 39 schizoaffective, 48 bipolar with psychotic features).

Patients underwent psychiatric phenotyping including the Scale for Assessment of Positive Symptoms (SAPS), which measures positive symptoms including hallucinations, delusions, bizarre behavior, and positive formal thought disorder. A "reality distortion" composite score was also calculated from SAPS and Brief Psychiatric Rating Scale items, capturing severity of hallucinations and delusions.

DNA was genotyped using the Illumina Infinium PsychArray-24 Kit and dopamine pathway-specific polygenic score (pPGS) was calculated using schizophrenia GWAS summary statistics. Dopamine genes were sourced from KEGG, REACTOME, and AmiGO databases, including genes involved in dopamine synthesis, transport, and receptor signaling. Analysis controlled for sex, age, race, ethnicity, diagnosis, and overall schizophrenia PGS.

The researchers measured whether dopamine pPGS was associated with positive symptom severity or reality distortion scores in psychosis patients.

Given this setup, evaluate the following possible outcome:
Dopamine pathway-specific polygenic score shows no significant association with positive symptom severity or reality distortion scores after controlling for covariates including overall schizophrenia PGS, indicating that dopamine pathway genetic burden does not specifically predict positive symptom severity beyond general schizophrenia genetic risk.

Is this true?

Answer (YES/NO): YES